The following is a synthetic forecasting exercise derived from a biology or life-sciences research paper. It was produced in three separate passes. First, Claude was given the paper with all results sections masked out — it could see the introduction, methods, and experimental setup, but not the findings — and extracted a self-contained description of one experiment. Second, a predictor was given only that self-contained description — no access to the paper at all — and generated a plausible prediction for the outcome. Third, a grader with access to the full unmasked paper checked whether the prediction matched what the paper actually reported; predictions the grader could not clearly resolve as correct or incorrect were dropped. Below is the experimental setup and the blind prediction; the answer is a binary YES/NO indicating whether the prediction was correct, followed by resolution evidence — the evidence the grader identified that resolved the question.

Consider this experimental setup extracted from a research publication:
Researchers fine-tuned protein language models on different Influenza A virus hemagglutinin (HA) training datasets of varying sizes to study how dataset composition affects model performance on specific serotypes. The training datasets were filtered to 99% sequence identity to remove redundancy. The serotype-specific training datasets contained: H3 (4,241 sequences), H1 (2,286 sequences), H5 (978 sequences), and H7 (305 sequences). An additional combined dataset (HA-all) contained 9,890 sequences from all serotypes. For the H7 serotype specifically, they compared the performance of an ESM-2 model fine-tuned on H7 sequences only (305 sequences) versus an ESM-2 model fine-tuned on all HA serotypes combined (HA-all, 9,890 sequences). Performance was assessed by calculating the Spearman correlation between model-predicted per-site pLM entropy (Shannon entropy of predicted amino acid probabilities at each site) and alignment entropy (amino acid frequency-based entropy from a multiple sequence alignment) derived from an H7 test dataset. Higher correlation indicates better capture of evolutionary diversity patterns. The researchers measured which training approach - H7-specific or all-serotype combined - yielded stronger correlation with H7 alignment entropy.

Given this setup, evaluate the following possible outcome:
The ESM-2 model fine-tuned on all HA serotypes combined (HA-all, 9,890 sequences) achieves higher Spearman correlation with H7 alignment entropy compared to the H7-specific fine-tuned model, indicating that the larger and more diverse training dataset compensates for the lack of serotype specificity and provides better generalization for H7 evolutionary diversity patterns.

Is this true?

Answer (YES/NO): NO